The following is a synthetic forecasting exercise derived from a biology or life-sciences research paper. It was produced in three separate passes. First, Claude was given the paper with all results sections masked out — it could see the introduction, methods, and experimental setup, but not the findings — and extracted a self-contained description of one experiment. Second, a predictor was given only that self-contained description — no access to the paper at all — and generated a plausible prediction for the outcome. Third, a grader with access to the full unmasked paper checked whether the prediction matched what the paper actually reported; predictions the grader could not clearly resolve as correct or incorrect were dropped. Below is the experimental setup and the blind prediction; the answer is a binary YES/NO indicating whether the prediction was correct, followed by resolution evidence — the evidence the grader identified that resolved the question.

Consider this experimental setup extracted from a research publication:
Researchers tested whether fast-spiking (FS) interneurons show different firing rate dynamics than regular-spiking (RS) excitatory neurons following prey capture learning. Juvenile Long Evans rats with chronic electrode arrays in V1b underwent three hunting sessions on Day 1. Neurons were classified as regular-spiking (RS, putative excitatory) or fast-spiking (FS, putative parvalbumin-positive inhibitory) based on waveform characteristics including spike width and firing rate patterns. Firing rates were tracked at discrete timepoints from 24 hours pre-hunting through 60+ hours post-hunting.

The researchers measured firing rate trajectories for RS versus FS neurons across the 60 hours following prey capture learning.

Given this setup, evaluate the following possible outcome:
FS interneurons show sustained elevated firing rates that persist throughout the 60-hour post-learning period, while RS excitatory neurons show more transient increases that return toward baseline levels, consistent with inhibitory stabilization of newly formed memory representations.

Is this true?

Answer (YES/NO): NO